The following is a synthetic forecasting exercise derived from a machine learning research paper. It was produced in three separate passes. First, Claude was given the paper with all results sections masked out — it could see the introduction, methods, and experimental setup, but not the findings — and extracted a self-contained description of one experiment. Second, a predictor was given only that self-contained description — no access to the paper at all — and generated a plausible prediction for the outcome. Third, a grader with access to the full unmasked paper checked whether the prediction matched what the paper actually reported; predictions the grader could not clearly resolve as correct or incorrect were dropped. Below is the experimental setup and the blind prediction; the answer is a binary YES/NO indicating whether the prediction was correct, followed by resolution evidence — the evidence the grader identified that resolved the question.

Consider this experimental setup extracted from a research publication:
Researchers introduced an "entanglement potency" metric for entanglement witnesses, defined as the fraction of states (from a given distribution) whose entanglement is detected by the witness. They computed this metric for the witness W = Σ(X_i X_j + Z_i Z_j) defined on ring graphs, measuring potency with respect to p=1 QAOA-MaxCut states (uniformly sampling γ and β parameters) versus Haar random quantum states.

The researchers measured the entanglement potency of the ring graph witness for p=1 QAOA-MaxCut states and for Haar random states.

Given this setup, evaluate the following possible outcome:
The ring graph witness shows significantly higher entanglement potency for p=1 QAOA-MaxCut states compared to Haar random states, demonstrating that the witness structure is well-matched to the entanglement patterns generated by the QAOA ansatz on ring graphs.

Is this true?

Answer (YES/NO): YES